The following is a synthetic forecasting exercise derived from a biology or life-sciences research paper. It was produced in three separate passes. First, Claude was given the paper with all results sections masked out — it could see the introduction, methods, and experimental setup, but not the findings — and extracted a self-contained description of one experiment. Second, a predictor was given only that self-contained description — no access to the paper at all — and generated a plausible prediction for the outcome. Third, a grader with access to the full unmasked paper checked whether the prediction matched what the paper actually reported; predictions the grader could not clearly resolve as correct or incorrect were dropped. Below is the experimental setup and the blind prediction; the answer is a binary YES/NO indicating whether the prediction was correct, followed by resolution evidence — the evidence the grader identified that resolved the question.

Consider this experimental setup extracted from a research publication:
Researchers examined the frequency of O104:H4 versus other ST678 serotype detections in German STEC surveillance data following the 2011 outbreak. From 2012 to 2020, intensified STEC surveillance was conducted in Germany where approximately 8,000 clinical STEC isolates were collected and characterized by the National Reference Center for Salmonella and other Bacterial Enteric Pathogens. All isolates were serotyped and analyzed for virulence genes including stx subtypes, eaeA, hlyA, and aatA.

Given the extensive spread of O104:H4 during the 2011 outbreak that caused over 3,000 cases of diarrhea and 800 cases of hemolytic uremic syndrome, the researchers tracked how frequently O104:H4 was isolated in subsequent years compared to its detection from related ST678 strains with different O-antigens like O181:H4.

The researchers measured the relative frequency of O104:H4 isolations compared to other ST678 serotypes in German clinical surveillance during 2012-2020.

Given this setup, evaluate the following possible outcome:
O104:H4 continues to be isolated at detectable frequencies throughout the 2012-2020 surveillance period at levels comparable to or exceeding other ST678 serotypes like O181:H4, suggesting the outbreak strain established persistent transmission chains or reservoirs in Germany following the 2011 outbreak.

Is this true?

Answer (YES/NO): NO